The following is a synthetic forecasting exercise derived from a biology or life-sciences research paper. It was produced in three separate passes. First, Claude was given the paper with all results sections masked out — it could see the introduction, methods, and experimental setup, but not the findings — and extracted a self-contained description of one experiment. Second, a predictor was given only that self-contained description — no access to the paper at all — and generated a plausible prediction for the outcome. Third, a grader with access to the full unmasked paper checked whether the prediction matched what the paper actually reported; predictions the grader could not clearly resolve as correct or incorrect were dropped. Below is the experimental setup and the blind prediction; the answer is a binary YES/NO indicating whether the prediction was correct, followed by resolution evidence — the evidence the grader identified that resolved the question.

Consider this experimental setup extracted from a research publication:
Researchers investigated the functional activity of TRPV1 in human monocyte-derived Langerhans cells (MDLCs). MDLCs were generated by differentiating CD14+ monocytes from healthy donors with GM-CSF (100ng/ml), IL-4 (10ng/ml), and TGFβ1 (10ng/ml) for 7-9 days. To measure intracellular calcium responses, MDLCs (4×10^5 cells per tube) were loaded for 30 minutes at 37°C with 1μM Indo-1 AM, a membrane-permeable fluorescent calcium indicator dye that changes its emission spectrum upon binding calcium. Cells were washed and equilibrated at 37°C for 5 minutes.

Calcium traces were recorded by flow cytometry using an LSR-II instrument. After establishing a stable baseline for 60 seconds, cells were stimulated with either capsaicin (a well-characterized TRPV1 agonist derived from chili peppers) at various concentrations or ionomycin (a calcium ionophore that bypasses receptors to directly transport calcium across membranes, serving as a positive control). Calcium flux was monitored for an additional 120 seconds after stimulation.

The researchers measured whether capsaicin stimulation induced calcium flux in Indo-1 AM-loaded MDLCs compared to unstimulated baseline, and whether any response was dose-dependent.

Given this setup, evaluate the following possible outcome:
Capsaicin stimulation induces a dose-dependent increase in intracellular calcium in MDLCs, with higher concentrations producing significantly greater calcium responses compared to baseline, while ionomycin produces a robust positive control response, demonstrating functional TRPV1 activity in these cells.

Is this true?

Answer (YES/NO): YES